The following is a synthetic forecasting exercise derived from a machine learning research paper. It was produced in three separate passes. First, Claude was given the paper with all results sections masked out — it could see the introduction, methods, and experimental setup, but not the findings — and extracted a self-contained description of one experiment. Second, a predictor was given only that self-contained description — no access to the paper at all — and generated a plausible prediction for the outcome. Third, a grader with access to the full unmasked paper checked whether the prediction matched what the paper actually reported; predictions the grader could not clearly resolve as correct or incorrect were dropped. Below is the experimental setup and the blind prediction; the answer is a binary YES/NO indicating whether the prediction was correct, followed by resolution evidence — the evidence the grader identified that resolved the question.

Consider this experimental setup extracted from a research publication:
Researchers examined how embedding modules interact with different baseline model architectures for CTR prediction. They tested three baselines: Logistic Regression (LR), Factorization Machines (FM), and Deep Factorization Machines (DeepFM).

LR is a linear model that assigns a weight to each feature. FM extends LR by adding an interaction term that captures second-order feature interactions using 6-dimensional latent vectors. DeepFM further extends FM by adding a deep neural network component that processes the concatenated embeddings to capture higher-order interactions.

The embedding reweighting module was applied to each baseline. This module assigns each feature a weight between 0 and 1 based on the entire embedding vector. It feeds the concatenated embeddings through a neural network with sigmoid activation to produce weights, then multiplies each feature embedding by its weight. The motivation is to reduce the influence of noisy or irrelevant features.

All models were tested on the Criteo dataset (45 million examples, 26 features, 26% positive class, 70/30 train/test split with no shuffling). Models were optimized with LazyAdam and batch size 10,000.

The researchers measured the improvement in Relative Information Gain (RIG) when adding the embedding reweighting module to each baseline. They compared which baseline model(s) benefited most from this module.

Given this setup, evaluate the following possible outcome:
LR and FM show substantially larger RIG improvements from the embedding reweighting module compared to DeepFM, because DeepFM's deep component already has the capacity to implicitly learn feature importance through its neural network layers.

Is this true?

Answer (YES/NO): YES